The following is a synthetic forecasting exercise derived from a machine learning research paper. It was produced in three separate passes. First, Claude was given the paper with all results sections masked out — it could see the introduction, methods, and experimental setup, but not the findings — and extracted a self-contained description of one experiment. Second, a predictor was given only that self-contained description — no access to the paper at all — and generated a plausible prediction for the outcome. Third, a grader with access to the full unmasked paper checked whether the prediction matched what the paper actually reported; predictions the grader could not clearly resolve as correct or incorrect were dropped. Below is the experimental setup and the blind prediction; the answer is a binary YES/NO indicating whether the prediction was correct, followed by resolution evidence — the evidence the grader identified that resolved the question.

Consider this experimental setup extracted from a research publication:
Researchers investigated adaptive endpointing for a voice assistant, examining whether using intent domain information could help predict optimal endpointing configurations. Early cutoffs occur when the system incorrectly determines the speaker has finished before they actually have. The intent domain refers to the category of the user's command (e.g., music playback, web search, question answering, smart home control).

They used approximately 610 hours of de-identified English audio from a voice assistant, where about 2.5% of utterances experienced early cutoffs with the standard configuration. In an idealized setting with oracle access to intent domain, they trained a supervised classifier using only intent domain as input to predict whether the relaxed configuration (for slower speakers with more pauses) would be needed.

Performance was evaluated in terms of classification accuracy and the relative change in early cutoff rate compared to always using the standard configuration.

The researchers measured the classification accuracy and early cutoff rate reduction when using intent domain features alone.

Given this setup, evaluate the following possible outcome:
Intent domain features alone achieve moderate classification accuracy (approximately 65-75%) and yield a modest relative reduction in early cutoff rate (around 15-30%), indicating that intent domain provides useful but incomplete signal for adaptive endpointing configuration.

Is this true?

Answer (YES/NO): NO